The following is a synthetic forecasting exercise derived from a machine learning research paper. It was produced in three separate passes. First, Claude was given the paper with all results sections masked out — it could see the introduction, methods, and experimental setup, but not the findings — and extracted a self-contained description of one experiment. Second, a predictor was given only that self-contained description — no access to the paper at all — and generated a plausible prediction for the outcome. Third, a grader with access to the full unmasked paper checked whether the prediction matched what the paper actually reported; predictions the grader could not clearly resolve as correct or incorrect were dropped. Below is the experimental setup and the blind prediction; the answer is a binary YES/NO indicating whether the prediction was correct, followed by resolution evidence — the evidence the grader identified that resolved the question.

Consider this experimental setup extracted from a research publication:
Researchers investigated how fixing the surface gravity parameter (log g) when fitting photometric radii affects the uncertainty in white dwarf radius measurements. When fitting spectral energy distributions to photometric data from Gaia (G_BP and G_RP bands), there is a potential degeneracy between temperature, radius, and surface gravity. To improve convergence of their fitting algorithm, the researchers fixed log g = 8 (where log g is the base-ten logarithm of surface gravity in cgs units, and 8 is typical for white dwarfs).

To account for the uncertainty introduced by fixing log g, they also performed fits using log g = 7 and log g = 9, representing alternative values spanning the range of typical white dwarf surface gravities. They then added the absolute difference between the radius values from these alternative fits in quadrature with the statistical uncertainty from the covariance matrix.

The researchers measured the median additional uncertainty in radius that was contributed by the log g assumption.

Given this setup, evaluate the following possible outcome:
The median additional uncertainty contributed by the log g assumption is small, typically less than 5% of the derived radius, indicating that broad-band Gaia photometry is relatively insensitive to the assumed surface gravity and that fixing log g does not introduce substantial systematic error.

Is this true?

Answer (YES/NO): YES